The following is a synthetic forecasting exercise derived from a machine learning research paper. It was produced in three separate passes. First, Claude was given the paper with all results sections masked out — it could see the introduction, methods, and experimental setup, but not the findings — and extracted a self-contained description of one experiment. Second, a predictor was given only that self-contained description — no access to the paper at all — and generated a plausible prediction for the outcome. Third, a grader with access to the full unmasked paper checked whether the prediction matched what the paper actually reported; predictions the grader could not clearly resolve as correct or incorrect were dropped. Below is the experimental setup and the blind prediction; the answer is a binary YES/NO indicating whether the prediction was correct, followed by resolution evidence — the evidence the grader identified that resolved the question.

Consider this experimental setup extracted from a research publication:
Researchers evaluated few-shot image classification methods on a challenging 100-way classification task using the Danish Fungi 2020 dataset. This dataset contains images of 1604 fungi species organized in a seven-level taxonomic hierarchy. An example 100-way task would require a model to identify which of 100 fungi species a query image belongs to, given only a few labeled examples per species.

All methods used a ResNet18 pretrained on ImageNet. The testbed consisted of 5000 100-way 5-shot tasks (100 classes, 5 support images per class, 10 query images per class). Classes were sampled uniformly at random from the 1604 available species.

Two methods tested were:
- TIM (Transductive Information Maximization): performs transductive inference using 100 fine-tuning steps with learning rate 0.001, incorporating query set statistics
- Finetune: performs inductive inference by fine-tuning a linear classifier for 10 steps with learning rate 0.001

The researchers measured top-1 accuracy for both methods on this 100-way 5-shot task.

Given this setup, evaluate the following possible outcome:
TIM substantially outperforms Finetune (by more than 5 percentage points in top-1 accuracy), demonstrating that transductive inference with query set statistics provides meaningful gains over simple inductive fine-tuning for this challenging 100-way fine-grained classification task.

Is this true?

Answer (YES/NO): NO